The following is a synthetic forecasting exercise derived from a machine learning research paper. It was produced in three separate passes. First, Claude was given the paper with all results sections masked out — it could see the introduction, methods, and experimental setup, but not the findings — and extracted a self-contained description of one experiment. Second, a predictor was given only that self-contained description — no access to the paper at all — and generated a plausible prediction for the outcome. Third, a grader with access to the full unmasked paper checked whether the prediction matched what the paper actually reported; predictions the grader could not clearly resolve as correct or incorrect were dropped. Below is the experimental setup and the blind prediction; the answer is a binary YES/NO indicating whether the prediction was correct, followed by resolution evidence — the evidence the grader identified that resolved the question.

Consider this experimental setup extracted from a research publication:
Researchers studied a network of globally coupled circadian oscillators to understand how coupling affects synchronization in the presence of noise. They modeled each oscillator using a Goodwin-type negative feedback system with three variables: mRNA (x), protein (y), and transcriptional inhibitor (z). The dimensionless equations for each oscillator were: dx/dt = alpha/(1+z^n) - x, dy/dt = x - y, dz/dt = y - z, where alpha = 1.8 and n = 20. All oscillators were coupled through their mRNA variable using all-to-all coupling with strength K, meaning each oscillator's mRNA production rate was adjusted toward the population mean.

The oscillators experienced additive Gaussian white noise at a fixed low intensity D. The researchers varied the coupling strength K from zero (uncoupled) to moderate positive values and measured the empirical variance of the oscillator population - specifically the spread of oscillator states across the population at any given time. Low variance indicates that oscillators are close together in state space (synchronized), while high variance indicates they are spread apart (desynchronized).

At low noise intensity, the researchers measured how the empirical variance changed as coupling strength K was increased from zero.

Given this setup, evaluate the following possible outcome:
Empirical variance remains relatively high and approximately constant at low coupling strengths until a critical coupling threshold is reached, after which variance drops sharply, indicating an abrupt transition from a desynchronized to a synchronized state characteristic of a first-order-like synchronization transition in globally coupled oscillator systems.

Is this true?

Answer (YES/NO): NO